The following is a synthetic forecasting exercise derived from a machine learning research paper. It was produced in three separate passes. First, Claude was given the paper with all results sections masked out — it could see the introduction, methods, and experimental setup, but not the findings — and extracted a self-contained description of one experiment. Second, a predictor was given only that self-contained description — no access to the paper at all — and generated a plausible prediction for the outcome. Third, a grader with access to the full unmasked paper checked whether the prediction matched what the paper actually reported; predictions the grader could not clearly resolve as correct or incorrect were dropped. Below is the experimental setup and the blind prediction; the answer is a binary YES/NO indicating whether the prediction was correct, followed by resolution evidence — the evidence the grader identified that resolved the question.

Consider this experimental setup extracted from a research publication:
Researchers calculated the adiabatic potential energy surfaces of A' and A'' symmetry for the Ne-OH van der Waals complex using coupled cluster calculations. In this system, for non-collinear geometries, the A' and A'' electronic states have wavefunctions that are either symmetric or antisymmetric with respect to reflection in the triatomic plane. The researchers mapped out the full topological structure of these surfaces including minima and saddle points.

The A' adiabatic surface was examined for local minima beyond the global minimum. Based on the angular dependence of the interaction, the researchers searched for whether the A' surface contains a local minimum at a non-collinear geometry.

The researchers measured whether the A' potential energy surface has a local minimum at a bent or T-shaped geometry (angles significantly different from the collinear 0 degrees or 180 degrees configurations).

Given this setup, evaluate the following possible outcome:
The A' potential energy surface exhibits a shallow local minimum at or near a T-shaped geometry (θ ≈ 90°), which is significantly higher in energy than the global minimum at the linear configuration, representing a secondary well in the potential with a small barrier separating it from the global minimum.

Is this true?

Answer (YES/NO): NO